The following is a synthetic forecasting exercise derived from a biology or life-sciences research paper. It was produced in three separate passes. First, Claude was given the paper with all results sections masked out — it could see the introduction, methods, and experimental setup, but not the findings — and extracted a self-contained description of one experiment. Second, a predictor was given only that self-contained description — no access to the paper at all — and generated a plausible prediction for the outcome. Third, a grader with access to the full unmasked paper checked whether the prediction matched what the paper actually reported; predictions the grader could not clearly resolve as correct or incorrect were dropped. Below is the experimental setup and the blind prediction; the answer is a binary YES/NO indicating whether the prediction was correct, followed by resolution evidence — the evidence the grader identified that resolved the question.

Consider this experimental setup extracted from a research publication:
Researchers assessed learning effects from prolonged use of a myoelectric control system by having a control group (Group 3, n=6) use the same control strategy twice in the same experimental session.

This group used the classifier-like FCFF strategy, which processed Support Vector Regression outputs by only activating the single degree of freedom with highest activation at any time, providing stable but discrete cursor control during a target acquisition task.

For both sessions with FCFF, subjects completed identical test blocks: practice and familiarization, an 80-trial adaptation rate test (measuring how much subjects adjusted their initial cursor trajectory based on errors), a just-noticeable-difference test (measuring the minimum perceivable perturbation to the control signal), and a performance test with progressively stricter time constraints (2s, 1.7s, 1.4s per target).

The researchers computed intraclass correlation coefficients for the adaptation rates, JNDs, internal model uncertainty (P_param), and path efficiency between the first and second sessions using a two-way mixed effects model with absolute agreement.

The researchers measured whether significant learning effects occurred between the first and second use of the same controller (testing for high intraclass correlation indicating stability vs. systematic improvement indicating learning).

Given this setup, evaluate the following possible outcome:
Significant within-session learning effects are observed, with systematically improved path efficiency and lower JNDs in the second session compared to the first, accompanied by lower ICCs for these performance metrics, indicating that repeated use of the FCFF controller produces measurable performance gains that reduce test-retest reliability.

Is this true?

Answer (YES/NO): NO